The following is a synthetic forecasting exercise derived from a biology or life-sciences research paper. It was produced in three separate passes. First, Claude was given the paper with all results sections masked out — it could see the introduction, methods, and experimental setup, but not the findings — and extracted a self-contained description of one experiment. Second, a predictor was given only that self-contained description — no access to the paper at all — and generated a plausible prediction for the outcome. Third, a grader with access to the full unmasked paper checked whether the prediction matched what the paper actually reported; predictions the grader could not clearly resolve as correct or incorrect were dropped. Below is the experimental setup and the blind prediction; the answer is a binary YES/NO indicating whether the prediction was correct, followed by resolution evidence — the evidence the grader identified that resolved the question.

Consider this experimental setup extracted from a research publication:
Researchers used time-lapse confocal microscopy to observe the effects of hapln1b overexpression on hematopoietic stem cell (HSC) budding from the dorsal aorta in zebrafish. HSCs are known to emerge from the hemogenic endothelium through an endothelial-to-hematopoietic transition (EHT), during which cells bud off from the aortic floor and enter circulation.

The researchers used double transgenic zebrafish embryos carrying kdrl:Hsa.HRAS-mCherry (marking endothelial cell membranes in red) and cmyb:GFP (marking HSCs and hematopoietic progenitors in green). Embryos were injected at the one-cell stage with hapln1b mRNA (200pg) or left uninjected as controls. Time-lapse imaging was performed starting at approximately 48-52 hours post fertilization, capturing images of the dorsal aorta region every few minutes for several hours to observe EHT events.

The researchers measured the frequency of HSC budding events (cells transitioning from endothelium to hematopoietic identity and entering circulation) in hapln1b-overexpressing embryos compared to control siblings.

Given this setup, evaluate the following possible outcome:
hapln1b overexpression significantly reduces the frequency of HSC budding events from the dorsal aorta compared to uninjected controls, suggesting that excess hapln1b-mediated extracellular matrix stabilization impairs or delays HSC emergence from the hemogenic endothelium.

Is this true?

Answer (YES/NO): YES